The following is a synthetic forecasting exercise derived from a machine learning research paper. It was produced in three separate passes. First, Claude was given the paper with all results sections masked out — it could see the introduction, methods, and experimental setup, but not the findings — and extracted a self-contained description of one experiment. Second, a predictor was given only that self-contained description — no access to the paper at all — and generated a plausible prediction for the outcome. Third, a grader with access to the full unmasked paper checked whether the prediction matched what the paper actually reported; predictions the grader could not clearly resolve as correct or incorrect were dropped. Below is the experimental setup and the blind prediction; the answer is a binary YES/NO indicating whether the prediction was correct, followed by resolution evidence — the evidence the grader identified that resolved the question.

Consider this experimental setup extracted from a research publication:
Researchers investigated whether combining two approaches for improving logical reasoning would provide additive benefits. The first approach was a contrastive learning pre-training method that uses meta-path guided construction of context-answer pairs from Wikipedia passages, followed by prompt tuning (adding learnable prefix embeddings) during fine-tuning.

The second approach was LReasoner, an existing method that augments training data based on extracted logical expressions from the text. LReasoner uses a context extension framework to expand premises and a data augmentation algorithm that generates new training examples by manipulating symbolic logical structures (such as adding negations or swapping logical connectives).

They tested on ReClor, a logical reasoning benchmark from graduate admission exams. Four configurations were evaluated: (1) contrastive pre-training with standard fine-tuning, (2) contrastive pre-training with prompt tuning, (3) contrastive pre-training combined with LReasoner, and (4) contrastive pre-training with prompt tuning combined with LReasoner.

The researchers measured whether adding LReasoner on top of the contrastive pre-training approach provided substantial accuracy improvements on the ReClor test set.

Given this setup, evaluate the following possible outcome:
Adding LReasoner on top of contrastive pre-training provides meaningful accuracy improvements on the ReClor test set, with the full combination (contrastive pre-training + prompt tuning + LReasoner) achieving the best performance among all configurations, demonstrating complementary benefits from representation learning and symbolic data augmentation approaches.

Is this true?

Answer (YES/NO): NO